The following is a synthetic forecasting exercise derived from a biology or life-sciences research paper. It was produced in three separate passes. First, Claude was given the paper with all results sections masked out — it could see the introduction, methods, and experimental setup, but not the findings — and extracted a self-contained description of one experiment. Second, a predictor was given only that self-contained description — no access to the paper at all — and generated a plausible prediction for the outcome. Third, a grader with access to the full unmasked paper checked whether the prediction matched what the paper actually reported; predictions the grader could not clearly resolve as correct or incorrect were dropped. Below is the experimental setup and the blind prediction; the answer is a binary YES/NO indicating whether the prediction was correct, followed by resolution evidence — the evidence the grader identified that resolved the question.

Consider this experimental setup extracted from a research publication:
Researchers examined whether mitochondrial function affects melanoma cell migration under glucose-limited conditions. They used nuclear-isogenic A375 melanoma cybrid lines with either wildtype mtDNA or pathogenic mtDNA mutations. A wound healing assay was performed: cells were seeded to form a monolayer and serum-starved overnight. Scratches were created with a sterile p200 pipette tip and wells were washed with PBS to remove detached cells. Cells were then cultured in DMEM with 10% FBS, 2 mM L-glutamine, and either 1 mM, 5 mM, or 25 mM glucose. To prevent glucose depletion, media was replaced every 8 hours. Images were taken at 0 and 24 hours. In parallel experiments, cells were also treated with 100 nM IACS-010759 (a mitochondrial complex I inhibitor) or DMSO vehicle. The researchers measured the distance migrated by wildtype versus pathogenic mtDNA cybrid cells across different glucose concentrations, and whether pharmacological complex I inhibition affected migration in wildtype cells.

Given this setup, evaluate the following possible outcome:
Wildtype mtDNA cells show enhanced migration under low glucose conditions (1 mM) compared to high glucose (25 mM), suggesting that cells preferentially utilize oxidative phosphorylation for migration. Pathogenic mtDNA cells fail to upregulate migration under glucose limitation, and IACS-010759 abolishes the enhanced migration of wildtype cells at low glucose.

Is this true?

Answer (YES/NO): NO